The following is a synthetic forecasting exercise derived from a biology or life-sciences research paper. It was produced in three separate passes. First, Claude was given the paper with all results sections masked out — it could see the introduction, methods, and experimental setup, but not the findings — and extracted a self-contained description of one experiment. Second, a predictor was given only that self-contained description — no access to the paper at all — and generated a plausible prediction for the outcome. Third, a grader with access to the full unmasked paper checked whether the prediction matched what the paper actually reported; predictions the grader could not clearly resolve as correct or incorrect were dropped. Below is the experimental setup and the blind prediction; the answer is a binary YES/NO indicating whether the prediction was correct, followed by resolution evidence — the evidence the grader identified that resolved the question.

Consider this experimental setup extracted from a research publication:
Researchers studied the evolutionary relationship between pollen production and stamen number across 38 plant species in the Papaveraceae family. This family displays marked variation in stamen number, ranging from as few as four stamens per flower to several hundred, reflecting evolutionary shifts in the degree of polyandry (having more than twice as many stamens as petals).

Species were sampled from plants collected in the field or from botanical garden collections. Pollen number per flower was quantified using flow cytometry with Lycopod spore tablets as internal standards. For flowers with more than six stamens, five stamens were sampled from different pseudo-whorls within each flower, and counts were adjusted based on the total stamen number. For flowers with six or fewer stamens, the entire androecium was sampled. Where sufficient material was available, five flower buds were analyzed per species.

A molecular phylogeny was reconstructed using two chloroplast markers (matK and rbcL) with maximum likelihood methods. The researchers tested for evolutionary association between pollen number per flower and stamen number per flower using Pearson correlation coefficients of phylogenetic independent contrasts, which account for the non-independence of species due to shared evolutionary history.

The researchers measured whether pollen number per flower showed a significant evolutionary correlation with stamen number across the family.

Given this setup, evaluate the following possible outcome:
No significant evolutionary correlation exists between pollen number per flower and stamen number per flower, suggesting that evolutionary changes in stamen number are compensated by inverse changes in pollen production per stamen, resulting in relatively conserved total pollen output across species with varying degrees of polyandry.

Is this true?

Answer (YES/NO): NO